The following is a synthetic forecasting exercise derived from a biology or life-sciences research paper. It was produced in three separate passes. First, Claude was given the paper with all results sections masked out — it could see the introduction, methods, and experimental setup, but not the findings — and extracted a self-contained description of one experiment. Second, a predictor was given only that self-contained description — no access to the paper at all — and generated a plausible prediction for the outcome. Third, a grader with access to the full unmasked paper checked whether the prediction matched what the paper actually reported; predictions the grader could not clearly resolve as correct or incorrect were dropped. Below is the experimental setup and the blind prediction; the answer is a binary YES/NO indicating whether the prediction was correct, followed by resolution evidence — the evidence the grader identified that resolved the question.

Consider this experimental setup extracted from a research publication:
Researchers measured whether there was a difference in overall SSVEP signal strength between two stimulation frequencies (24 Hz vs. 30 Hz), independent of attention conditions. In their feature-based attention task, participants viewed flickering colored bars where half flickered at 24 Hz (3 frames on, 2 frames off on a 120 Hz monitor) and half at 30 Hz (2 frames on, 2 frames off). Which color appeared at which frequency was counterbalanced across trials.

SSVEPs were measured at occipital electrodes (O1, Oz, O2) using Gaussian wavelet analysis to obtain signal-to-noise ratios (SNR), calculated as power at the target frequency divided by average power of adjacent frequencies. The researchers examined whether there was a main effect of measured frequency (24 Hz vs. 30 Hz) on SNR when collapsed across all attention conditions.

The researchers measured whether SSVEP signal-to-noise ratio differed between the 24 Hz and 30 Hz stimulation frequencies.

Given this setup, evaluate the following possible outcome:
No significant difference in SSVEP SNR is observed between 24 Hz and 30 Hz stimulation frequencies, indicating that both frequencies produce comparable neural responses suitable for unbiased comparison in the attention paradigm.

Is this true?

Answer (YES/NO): NO